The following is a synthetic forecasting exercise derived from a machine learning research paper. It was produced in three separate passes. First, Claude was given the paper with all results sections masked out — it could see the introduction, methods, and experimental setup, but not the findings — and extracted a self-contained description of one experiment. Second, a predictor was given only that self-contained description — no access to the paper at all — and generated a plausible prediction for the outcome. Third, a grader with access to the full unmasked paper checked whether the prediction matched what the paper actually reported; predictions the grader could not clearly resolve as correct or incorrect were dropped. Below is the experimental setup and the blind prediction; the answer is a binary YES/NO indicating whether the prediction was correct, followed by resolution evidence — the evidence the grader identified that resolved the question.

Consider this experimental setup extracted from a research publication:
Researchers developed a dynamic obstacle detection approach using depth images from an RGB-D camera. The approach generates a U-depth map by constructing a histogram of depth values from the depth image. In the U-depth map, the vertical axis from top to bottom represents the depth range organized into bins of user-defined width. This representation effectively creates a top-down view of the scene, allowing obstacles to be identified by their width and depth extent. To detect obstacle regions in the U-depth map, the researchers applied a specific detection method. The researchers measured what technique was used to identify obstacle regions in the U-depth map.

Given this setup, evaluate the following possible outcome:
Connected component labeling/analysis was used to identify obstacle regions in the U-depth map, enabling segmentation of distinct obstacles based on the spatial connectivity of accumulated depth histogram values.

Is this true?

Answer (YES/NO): NO